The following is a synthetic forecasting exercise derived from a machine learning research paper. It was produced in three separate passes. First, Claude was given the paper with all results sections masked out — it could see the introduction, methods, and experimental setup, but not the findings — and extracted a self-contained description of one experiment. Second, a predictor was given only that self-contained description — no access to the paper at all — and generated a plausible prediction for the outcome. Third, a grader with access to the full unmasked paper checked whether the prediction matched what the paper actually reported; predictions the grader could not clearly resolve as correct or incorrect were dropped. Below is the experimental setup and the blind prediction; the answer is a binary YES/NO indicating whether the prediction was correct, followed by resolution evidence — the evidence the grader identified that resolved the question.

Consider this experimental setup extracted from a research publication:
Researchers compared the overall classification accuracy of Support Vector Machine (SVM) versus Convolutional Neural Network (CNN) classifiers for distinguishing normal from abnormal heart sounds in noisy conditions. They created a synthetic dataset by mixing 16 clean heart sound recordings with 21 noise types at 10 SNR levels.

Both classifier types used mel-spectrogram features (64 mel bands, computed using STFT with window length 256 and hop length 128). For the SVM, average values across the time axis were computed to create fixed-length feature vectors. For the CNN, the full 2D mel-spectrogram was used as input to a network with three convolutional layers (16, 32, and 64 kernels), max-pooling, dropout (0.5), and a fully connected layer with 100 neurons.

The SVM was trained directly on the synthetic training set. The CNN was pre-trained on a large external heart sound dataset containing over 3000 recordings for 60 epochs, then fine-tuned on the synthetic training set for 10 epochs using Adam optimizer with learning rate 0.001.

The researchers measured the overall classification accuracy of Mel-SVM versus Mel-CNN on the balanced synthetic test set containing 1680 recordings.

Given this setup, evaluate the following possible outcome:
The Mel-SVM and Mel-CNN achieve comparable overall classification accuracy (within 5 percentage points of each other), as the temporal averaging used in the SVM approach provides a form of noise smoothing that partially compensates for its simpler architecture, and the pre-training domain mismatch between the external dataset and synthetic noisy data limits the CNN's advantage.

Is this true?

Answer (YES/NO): NO